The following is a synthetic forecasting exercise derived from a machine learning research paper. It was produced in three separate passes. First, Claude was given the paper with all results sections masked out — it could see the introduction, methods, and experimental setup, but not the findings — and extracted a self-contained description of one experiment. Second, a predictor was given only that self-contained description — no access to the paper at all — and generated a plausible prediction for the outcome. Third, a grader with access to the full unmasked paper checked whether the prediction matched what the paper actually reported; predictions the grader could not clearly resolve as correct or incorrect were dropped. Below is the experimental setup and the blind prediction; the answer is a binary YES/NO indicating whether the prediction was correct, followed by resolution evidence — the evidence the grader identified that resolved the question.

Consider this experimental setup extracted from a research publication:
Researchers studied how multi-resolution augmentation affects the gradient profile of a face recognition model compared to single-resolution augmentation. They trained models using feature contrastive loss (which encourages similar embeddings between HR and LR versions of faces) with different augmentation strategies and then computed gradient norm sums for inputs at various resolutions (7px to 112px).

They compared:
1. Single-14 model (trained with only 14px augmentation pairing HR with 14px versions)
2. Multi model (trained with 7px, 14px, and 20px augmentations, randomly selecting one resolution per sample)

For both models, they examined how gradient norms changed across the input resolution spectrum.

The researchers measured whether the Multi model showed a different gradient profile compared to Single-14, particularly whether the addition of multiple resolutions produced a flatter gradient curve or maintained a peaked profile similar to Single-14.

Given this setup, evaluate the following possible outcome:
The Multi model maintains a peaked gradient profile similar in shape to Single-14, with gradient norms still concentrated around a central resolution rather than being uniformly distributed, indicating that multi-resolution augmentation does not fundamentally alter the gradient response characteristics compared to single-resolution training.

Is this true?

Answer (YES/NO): YES